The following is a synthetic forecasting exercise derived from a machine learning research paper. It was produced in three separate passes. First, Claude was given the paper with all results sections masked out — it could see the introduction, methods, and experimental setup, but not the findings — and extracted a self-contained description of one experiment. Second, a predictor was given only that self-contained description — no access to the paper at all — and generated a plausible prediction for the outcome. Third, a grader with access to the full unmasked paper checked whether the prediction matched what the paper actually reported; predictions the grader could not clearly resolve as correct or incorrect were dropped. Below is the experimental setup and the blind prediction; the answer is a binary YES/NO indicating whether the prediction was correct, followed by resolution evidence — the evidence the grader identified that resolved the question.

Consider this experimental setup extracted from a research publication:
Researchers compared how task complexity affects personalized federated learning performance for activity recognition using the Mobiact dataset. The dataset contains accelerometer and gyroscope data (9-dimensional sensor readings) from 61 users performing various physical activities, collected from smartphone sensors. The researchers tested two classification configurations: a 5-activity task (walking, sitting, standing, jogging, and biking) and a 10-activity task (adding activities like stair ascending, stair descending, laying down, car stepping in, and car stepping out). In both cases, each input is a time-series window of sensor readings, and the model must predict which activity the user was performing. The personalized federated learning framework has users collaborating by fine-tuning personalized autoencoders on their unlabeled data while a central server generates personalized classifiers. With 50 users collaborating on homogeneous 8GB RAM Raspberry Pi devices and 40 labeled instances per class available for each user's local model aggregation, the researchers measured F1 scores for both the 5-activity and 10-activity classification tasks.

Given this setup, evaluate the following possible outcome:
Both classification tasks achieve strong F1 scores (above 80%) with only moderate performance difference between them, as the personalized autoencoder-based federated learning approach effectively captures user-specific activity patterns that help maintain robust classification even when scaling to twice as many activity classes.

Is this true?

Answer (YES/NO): NO